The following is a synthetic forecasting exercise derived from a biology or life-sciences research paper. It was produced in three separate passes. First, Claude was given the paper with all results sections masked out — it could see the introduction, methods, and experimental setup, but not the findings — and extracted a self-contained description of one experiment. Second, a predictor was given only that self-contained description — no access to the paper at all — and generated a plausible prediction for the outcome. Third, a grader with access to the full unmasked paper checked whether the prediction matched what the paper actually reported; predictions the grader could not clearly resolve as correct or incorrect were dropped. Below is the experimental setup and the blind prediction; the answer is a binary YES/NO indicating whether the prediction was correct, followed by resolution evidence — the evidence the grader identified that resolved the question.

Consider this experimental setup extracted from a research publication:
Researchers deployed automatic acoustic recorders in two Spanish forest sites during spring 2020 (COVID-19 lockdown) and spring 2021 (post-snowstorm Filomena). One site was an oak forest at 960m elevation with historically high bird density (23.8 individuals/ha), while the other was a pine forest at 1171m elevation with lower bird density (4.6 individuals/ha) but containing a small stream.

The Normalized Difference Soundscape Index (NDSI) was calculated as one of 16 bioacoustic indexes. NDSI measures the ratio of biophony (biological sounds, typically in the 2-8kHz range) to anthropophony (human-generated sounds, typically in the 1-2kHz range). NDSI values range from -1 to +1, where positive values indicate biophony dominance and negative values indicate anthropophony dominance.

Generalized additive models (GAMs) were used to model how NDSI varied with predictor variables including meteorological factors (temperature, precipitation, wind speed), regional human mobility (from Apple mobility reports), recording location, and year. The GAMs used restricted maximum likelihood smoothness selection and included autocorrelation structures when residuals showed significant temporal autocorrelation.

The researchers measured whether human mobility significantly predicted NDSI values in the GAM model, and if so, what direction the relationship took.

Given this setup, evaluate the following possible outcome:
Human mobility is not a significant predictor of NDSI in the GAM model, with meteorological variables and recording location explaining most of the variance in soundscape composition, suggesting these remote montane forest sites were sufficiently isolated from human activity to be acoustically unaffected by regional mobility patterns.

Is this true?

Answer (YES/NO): NO